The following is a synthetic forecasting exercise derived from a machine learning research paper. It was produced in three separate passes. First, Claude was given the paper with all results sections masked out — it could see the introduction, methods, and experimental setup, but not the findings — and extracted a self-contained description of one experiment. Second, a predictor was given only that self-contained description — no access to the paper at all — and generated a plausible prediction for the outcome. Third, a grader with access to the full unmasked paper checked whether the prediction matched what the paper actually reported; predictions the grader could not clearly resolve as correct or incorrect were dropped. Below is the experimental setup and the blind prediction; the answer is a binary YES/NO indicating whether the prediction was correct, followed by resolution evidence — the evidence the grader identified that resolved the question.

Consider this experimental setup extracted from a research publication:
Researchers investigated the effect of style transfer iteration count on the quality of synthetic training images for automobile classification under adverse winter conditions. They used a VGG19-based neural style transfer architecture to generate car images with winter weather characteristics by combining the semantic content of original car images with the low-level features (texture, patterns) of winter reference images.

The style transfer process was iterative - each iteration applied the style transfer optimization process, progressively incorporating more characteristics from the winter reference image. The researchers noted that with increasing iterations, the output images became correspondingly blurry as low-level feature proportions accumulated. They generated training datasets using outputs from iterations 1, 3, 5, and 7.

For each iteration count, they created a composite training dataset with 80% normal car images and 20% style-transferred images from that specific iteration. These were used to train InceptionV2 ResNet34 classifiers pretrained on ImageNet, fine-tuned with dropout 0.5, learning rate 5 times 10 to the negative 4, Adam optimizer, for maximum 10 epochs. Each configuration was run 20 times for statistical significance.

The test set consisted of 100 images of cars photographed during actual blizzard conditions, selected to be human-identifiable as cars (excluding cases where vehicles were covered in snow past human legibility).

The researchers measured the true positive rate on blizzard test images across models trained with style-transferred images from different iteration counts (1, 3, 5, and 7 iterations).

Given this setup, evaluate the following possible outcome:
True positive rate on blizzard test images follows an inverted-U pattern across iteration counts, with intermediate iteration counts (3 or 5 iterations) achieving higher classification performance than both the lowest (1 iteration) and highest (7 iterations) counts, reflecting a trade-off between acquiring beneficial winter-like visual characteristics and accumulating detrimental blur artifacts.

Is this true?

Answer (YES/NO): NO